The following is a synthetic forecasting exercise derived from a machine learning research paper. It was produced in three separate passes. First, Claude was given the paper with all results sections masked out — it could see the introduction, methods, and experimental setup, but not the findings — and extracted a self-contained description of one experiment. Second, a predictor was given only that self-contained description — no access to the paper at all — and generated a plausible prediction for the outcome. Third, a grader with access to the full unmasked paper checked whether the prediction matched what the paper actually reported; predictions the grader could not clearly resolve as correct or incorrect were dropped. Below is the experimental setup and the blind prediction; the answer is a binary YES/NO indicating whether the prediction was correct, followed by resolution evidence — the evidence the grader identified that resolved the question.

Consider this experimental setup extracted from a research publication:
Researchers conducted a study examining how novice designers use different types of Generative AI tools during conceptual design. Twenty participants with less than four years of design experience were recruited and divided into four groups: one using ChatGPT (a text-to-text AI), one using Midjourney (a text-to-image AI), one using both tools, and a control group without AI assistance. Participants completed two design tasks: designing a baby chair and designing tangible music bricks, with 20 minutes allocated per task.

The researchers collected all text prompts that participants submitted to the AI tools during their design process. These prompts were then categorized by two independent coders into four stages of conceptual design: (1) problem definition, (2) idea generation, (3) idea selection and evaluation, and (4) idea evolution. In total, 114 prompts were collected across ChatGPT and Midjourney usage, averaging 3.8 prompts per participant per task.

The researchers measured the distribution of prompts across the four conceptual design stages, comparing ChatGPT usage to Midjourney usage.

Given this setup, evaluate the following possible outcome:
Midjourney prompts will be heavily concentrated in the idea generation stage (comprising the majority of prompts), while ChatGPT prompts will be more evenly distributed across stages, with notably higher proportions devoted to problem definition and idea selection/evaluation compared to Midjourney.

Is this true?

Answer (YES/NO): NO